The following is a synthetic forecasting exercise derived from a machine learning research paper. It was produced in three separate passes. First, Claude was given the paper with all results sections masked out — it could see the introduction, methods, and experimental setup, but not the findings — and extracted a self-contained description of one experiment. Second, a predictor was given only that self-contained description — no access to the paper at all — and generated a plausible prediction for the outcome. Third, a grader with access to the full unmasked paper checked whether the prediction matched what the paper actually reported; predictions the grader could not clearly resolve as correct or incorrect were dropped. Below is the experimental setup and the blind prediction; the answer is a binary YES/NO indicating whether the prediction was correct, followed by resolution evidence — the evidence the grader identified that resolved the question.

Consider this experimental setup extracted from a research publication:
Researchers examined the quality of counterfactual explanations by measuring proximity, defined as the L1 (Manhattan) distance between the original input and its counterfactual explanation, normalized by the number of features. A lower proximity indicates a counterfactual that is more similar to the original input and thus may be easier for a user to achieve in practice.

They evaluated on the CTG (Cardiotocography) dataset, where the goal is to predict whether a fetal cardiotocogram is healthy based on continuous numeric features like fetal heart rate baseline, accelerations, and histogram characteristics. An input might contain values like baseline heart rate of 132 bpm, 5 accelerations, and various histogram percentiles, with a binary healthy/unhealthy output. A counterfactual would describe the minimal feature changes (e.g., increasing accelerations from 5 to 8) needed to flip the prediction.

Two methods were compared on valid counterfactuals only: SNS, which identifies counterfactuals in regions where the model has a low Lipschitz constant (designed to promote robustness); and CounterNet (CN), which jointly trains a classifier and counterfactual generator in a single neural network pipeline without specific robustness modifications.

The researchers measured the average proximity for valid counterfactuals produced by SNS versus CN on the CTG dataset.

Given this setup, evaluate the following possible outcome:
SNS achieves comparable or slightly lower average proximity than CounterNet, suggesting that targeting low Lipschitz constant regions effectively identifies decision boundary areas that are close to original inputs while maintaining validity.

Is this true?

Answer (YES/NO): NO